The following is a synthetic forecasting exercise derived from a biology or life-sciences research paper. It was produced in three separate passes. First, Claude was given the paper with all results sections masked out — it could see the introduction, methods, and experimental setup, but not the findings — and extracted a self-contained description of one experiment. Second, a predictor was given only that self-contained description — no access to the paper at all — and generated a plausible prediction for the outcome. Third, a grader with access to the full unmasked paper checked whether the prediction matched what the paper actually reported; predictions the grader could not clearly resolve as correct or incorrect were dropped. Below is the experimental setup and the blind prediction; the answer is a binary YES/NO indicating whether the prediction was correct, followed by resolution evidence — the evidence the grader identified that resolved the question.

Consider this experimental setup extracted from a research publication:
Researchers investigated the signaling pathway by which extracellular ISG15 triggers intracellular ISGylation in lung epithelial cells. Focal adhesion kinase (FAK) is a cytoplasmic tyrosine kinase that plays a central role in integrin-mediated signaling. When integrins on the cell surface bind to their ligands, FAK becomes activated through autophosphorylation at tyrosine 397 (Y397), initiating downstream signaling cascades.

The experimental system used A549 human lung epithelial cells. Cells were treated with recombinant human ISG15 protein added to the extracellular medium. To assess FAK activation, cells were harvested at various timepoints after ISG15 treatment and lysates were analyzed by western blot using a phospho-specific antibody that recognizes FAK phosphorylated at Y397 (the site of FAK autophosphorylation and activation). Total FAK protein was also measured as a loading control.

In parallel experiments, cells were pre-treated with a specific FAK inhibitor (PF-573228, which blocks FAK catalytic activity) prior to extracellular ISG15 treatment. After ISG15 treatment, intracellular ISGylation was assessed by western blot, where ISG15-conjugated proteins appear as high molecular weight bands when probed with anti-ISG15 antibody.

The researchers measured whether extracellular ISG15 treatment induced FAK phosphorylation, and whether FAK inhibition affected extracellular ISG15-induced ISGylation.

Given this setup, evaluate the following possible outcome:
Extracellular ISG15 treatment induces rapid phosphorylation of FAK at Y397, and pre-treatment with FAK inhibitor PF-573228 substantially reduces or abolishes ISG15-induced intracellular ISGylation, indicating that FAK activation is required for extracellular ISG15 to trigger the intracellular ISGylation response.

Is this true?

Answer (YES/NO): YES